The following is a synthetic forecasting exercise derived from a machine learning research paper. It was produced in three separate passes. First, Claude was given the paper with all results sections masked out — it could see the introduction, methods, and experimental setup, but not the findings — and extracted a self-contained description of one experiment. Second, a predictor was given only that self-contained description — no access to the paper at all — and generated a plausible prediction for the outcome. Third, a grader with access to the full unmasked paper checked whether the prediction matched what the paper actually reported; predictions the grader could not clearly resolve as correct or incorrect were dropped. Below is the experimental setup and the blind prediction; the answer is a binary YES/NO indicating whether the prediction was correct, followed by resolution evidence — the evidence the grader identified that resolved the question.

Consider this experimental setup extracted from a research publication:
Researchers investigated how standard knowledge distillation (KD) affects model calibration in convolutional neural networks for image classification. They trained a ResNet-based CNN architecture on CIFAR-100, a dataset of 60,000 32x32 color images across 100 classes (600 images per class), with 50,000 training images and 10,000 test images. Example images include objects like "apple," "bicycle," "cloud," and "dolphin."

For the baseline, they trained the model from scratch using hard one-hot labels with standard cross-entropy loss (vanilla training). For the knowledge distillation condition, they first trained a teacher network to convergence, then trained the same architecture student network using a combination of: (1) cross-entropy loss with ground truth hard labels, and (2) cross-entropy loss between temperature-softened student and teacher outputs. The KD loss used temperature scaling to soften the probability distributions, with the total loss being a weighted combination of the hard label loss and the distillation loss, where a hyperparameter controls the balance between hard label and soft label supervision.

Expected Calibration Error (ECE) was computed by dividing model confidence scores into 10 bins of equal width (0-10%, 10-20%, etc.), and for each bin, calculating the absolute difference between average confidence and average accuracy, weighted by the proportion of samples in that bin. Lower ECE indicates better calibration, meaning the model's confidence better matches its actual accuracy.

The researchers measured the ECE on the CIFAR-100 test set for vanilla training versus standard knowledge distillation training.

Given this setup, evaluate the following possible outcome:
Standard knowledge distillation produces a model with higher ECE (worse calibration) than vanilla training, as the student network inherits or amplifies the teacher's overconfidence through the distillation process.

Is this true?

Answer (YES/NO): NO